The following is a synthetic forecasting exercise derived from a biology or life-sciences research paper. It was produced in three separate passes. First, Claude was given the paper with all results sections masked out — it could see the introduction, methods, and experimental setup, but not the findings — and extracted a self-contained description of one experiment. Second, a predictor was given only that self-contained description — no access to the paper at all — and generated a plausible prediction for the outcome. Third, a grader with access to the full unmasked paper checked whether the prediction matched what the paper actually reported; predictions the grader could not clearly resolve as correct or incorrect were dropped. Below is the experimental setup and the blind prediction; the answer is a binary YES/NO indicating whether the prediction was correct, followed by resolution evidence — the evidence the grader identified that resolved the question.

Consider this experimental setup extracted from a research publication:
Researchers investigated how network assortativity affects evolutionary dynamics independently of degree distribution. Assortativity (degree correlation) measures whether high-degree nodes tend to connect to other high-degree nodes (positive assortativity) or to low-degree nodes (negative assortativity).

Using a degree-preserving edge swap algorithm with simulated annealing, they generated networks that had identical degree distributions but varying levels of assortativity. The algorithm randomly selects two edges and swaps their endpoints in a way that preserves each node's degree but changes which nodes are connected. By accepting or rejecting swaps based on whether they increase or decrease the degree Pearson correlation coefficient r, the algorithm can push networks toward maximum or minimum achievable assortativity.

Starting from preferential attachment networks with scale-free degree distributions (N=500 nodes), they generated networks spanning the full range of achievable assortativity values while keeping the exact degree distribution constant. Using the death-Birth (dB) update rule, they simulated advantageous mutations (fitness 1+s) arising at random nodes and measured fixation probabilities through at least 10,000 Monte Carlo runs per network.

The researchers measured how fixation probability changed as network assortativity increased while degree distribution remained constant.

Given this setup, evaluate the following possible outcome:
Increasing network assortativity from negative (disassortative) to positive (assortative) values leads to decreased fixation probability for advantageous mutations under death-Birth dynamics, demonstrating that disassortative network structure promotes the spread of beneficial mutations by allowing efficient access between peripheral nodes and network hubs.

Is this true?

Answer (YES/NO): YES